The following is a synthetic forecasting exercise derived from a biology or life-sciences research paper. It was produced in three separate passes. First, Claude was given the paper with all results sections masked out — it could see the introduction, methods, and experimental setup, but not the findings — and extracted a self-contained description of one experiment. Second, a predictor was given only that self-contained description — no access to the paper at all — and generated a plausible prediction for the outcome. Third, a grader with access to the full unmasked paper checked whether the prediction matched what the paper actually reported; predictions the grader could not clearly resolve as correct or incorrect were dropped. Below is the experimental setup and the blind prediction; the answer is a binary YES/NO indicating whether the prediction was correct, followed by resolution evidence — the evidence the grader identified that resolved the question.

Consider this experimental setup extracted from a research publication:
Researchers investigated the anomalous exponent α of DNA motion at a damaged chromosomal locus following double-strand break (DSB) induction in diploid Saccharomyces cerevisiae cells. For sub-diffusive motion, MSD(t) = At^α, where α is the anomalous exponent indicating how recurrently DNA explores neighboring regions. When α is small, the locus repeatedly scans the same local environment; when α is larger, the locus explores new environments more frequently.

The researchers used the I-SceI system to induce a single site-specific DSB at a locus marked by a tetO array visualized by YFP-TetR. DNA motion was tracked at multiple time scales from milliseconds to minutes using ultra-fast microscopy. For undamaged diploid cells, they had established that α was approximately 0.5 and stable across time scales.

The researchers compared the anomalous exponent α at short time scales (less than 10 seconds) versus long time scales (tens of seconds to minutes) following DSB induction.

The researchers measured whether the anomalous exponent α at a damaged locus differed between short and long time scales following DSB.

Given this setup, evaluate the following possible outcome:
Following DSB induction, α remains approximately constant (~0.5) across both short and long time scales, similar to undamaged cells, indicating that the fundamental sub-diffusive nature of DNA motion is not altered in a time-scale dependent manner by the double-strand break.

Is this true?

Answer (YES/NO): NO